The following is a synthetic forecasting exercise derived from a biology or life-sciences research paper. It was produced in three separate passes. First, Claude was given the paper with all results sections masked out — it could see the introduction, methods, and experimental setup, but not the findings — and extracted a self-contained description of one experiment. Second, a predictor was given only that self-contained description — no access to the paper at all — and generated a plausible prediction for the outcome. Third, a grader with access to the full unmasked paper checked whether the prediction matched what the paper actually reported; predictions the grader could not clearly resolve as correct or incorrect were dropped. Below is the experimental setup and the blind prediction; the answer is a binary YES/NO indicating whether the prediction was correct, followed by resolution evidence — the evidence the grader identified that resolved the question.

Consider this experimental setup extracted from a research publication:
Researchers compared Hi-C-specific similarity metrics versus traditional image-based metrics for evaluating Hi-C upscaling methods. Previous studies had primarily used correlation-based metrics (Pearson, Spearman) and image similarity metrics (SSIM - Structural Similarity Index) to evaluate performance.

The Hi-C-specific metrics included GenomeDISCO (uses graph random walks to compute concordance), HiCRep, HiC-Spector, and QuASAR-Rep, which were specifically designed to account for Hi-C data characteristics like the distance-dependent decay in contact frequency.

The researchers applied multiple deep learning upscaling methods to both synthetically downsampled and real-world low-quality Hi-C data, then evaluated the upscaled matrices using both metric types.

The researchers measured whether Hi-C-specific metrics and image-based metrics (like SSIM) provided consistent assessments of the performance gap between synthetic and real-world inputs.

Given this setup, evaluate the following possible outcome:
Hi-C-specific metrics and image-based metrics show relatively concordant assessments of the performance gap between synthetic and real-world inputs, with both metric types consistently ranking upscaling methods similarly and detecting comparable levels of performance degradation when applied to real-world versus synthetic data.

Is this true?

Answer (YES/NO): NO